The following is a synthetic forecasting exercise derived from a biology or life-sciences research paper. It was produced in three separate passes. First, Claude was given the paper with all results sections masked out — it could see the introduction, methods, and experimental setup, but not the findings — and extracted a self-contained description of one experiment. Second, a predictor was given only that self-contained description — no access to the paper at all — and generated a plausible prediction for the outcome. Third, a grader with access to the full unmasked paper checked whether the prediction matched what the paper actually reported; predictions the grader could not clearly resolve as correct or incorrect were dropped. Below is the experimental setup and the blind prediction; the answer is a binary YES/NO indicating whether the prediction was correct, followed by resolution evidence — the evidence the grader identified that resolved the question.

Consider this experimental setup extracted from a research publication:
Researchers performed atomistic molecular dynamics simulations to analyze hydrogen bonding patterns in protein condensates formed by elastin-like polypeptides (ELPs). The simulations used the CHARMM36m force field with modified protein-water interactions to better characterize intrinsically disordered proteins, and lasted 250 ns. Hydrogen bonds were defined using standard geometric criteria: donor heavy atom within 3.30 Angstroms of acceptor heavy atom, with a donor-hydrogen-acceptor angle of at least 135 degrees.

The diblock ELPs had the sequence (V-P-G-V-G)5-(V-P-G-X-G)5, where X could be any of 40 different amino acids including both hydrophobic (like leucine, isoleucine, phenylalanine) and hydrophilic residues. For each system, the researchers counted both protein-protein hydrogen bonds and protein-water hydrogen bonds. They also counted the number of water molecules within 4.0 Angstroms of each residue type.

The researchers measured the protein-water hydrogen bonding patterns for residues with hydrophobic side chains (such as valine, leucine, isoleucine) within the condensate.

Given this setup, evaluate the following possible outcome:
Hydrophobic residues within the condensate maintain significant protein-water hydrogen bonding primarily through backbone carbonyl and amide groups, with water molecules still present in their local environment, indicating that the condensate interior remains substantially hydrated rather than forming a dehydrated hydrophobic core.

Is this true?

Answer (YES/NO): YES